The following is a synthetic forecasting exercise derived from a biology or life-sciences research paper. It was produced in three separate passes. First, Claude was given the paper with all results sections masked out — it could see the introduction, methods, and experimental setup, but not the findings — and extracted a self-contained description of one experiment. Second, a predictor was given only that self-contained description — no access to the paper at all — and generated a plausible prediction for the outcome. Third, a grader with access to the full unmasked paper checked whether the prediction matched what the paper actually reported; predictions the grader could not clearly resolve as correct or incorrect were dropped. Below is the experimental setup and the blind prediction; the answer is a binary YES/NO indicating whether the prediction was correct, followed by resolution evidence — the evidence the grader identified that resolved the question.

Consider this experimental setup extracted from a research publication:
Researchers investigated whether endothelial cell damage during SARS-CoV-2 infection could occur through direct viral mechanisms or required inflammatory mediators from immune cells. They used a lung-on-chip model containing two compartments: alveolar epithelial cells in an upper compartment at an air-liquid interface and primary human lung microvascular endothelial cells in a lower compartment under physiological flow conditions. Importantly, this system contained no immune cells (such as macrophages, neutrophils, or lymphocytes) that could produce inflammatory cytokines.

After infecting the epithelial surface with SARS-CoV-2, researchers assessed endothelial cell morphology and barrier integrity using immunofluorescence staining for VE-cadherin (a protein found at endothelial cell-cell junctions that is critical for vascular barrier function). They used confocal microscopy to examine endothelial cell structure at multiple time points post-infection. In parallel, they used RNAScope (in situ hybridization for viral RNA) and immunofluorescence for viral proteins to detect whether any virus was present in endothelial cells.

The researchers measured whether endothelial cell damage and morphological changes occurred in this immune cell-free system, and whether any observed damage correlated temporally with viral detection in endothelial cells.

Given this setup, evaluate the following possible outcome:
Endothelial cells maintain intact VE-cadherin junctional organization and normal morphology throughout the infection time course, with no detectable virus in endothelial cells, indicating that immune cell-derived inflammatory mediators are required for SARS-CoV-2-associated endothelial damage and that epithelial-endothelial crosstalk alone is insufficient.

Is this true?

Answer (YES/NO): NO